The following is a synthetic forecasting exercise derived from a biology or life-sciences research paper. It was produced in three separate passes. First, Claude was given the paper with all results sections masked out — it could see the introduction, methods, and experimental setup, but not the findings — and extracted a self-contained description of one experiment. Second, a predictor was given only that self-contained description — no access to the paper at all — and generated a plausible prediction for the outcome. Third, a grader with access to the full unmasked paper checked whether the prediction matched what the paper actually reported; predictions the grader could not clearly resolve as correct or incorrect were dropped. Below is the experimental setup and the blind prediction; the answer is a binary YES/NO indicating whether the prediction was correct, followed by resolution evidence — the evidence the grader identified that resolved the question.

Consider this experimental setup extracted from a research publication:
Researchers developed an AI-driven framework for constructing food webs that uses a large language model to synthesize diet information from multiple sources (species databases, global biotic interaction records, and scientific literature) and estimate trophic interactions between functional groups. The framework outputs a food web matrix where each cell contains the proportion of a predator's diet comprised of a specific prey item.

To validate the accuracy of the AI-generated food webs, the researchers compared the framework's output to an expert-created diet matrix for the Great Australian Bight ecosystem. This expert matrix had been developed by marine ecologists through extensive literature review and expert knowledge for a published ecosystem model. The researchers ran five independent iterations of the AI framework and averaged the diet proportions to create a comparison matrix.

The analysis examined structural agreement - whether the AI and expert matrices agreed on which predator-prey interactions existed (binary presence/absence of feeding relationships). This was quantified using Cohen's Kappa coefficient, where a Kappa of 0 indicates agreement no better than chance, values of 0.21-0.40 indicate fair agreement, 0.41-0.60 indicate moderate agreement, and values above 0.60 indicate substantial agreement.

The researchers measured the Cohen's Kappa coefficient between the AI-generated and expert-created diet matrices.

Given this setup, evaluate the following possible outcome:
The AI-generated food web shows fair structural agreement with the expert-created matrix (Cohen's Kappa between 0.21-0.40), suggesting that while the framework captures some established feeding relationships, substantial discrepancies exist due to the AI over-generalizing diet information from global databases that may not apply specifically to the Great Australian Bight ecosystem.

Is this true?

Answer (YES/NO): YES